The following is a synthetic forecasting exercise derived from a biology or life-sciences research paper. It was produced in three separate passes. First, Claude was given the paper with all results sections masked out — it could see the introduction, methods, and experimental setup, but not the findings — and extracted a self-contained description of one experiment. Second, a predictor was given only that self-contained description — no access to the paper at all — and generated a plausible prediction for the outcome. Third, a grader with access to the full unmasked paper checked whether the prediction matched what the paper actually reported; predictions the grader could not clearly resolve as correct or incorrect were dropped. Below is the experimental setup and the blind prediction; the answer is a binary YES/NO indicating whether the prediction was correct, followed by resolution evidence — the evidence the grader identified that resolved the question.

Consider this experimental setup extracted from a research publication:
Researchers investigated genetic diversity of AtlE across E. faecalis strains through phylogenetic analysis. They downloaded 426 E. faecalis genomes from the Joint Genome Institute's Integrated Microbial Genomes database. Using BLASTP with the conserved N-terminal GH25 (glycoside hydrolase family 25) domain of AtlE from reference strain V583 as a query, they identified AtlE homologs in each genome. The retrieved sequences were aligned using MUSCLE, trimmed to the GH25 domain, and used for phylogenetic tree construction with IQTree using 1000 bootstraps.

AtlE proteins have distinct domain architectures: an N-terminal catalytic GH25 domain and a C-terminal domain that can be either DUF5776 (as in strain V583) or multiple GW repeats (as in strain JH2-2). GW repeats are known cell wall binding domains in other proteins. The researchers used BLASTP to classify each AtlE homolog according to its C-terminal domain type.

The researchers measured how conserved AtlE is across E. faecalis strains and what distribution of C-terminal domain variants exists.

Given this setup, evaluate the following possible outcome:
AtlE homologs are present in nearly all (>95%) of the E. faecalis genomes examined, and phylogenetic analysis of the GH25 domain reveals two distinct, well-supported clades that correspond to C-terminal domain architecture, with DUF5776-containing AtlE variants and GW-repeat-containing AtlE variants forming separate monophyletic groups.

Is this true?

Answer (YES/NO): NO